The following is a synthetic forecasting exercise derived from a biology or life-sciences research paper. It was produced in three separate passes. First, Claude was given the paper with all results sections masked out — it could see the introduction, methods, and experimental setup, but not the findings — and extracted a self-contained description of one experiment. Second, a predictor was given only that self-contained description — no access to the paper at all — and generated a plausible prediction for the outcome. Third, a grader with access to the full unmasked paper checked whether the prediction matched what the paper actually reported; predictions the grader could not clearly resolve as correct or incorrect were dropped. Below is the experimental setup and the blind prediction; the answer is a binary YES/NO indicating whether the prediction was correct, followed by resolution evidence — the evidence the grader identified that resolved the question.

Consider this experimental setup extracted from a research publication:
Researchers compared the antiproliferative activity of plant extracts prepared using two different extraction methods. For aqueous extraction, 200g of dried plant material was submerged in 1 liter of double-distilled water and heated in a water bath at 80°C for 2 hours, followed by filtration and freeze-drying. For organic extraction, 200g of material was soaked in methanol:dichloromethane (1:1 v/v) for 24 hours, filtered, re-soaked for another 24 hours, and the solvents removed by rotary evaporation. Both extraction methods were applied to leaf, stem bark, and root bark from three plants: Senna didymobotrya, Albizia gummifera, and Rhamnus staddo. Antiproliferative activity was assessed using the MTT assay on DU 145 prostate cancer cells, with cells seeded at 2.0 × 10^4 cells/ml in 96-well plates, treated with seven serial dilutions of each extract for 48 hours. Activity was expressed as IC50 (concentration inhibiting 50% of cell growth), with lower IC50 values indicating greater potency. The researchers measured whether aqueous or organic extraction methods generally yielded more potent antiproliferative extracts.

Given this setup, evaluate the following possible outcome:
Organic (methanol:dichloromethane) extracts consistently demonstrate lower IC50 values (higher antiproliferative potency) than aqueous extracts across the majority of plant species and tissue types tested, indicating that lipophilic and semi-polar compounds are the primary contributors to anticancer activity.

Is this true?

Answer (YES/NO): YES